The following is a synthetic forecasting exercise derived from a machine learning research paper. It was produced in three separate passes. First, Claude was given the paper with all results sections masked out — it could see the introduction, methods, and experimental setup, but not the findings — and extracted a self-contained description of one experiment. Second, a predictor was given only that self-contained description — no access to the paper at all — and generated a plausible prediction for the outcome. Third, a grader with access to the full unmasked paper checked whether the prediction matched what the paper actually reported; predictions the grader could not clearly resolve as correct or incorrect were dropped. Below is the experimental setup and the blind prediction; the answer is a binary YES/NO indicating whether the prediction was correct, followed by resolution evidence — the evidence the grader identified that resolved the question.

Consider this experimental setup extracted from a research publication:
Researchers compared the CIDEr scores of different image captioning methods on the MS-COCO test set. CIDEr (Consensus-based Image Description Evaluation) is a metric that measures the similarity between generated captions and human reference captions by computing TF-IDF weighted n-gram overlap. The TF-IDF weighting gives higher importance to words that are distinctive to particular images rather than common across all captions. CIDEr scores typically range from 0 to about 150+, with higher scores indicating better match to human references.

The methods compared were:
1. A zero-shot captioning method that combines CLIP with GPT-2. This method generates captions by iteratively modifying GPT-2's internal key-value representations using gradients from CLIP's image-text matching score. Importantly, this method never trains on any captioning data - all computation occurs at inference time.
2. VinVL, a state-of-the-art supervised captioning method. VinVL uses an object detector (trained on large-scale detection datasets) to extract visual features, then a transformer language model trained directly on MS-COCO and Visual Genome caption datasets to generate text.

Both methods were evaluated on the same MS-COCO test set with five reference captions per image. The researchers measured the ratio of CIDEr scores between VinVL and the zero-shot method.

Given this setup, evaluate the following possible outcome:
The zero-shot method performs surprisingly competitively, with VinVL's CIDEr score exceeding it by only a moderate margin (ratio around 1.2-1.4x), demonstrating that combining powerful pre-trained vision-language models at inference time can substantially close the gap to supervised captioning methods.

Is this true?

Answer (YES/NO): NO